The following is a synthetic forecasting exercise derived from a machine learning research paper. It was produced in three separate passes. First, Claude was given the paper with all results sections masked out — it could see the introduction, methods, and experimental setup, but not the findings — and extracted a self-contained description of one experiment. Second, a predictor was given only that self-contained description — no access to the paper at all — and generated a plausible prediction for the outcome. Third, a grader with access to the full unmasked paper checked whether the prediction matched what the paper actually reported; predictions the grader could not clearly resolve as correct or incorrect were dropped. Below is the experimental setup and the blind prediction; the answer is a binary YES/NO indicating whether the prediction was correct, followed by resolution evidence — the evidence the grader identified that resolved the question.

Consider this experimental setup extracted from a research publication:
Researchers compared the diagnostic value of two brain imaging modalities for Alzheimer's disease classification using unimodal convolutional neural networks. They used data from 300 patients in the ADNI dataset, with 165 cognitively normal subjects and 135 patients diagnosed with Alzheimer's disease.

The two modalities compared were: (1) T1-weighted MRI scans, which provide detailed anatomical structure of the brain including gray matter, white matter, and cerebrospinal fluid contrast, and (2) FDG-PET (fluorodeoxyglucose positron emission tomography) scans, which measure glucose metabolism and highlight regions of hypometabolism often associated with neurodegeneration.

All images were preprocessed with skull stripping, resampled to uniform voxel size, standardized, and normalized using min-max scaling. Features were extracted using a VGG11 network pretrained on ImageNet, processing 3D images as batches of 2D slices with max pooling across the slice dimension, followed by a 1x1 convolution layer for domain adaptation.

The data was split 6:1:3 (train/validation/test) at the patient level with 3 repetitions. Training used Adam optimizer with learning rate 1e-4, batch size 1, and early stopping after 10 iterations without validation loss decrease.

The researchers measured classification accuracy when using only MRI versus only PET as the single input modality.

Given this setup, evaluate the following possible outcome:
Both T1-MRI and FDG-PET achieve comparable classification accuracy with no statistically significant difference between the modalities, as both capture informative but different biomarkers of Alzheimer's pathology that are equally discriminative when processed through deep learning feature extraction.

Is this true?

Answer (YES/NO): NO